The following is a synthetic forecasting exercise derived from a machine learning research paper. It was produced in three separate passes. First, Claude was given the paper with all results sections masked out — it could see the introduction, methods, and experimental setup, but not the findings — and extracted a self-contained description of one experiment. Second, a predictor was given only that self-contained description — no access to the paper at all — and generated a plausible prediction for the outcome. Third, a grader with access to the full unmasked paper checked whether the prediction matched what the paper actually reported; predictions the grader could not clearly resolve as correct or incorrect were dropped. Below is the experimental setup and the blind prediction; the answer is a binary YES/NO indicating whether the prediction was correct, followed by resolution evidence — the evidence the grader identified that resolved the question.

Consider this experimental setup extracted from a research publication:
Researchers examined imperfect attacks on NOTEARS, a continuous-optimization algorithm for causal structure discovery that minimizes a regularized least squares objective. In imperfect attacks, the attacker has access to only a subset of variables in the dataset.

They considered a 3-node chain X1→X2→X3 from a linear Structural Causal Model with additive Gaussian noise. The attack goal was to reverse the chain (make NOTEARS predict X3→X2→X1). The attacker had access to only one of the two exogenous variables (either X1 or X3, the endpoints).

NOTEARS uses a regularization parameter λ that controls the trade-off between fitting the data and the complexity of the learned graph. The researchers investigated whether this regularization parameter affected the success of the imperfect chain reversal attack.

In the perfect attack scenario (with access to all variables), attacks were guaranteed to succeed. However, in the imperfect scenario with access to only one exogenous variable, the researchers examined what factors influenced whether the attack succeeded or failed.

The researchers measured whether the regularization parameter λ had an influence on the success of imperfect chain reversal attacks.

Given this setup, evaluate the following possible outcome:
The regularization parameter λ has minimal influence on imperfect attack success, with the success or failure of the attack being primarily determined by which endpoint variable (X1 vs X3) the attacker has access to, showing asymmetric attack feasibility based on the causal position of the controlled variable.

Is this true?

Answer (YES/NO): NO